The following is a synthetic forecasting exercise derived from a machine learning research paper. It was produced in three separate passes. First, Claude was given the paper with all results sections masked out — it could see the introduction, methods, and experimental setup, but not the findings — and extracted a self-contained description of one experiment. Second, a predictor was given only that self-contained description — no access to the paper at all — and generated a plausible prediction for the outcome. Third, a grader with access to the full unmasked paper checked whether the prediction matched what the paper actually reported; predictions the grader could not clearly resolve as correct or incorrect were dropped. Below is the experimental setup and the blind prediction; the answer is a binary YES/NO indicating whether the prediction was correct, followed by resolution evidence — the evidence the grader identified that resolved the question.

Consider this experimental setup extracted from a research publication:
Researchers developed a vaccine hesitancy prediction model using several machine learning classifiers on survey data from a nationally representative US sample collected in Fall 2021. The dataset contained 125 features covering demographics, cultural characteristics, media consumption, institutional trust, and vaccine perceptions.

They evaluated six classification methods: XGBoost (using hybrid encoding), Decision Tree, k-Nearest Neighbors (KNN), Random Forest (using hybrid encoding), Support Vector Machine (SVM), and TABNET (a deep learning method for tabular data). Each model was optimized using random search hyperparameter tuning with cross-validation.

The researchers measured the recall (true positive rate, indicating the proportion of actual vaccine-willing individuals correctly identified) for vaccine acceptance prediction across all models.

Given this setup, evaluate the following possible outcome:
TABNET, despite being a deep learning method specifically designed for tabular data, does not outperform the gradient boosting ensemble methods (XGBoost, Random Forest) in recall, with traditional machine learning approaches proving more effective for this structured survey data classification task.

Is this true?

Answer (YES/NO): NO